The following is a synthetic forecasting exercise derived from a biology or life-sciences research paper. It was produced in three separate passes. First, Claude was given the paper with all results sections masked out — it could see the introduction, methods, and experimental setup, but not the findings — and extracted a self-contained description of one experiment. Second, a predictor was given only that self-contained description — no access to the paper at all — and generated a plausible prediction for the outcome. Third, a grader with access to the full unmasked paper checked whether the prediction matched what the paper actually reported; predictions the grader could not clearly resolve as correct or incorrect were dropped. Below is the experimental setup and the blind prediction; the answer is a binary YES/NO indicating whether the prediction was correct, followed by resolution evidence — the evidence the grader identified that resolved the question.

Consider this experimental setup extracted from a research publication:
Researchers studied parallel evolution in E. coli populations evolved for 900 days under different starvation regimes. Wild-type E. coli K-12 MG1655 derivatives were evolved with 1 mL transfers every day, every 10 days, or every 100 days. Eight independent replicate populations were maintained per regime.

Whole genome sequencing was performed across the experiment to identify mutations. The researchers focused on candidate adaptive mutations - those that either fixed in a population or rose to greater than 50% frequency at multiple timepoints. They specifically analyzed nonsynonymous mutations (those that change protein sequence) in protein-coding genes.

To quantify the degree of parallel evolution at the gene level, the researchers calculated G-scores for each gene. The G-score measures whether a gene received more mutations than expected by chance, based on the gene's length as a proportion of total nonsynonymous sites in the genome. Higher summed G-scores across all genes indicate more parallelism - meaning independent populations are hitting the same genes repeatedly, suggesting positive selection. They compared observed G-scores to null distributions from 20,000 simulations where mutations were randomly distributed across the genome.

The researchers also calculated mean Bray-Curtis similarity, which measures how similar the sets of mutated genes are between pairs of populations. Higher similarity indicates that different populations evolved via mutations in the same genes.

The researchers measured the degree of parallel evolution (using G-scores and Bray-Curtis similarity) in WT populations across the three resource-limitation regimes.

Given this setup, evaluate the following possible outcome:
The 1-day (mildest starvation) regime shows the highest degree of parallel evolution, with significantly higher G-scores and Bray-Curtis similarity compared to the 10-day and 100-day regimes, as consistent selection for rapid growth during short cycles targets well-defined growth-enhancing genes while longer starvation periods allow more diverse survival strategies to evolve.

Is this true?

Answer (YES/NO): NO